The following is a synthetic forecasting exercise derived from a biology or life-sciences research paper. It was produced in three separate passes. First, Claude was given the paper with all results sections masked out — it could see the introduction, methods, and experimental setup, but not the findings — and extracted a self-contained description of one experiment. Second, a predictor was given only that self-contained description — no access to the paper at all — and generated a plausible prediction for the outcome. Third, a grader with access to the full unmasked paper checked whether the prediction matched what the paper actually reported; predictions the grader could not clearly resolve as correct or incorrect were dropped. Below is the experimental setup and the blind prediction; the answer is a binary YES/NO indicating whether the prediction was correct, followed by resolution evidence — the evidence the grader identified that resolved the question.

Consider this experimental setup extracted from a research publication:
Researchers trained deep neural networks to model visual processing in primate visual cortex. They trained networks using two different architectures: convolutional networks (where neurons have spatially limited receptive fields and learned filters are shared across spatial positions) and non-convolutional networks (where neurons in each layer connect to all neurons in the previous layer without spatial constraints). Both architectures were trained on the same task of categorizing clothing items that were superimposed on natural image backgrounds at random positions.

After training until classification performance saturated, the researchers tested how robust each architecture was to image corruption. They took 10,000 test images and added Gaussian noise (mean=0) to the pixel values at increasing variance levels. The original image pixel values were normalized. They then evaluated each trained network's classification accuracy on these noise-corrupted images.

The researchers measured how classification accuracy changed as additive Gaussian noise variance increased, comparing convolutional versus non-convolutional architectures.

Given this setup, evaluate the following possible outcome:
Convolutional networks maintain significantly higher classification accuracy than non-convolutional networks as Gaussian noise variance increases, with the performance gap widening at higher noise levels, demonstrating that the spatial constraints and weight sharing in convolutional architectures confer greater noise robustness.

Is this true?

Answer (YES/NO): NO